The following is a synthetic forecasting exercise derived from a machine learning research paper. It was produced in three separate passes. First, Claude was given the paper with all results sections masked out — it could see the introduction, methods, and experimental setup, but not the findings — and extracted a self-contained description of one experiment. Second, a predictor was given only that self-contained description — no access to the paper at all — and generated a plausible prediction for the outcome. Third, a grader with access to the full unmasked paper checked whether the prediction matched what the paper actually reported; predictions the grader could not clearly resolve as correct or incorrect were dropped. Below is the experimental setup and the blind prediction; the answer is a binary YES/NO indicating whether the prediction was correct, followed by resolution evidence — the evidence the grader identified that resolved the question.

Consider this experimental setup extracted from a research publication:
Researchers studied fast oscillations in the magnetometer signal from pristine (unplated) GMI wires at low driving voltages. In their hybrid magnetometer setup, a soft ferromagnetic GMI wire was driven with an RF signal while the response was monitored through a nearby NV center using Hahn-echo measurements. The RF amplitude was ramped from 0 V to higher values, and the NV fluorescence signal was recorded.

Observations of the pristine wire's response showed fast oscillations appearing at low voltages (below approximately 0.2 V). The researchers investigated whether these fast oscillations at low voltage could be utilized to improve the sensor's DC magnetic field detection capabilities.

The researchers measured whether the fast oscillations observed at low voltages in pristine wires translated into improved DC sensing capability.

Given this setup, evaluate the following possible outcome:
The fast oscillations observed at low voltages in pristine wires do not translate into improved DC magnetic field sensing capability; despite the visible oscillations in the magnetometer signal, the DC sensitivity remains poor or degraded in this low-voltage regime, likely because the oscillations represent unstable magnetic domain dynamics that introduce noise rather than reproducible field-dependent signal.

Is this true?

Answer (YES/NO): YES